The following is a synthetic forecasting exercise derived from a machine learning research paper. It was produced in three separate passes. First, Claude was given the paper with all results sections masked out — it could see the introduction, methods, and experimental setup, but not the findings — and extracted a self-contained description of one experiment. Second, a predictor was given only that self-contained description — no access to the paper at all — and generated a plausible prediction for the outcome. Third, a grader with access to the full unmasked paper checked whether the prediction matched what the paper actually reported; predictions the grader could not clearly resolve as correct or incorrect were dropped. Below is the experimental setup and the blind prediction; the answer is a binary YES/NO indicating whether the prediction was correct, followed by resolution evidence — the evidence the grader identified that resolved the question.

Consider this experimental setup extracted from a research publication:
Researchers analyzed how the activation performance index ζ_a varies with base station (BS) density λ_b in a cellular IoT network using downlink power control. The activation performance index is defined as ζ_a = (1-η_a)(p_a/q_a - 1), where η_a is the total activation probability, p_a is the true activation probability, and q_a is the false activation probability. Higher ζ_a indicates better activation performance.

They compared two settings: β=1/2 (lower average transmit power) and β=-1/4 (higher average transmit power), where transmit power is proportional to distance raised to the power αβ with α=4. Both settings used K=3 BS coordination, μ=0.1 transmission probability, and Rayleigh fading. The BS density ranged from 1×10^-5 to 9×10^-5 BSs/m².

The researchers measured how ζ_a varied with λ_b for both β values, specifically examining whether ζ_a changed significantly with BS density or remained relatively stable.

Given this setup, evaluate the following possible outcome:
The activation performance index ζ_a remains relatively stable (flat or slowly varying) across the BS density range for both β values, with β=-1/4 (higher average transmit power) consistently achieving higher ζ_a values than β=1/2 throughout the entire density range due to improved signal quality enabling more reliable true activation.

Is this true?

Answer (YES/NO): NO